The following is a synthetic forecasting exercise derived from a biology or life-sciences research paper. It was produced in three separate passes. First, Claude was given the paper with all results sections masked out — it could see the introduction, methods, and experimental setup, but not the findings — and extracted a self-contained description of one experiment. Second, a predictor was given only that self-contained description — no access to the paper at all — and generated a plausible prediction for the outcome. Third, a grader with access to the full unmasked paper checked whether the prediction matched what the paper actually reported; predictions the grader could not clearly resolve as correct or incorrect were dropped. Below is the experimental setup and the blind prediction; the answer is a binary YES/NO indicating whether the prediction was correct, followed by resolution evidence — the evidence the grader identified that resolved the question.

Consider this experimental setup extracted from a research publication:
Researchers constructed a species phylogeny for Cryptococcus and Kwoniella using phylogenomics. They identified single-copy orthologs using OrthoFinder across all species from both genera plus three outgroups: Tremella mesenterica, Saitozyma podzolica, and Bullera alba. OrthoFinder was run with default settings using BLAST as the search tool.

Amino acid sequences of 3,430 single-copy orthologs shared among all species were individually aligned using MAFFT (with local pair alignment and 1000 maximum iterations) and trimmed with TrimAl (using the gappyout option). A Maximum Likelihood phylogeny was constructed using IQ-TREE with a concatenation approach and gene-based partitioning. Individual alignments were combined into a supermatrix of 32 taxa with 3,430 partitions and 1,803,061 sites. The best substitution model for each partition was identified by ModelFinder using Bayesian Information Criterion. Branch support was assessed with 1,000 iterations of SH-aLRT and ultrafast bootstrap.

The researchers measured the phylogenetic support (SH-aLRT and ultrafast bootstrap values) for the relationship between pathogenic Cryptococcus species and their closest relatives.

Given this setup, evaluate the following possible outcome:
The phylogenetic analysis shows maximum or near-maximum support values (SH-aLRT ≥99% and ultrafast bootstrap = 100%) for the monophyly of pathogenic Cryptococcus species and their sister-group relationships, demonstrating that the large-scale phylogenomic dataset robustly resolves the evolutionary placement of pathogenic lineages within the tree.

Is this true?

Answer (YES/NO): YES